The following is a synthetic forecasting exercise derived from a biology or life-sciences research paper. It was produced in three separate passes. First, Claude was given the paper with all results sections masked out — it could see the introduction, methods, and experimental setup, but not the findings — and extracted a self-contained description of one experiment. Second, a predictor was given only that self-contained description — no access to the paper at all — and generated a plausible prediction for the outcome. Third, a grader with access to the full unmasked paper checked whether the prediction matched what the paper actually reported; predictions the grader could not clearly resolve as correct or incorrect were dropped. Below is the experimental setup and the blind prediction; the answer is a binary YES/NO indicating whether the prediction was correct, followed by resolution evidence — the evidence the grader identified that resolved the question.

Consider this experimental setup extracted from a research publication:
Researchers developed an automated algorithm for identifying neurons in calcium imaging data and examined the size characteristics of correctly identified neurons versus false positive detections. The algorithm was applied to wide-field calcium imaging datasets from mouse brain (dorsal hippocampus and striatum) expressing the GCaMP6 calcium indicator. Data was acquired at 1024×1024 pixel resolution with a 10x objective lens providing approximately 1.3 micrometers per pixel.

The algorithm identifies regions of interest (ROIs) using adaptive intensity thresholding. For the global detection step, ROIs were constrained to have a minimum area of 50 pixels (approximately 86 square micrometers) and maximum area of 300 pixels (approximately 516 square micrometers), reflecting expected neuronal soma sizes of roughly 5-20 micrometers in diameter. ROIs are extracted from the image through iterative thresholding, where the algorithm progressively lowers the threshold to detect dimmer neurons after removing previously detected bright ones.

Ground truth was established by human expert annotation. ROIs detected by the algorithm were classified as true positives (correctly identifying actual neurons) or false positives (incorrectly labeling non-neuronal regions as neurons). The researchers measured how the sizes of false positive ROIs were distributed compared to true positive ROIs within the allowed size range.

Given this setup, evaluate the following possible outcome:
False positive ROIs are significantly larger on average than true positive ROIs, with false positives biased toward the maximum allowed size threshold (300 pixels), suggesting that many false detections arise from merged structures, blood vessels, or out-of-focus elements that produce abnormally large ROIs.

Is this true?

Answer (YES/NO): NO